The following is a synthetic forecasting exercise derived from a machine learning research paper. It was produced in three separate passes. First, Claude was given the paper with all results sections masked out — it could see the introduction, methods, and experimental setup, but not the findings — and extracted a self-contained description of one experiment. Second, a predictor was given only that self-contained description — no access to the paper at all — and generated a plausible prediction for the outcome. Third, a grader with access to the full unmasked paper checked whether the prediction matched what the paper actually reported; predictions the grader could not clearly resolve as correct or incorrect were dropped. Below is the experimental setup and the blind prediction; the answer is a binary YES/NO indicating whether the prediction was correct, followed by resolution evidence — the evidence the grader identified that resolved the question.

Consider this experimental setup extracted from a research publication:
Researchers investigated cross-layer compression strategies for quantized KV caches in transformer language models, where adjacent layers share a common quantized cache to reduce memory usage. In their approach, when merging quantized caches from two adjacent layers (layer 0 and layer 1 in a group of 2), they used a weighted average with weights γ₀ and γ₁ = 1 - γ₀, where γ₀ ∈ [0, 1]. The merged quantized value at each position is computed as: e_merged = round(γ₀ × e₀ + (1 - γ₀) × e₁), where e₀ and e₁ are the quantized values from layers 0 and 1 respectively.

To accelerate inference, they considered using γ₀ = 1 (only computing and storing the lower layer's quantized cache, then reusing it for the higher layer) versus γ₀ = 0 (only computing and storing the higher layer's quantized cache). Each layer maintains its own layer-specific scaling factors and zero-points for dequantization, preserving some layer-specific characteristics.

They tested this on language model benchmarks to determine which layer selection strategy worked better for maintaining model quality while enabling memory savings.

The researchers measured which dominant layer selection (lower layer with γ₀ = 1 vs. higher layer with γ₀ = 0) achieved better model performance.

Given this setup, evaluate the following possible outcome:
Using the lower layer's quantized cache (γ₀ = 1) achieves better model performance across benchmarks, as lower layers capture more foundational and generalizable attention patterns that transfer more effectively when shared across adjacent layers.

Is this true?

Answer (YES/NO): YES